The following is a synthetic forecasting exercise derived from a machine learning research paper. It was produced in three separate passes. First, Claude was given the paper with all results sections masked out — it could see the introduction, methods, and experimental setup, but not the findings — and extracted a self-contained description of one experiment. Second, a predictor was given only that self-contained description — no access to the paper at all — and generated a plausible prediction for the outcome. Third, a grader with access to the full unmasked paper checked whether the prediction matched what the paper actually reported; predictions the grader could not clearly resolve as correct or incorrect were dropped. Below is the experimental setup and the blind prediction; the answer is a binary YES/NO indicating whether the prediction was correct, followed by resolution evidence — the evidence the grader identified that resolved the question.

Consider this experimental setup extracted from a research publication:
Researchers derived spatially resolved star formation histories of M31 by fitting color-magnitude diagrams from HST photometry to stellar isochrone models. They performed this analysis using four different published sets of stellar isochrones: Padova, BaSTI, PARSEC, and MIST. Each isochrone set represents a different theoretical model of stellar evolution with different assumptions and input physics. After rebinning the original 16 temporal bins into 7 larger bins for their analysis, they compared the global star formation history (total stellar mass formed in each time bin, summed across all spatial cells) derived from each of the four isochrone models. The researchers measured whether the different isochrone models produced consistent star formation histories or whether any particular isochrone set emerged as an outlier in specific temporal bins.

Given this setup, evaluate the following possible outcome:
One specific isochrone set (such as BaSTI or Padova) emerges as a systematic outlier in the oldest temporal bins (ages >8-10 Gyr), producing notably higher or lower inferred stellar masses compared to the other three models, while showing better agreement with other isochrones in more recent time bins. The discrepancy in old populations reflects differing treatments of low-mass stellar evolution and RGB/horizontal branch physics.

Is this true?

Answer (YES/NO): NO